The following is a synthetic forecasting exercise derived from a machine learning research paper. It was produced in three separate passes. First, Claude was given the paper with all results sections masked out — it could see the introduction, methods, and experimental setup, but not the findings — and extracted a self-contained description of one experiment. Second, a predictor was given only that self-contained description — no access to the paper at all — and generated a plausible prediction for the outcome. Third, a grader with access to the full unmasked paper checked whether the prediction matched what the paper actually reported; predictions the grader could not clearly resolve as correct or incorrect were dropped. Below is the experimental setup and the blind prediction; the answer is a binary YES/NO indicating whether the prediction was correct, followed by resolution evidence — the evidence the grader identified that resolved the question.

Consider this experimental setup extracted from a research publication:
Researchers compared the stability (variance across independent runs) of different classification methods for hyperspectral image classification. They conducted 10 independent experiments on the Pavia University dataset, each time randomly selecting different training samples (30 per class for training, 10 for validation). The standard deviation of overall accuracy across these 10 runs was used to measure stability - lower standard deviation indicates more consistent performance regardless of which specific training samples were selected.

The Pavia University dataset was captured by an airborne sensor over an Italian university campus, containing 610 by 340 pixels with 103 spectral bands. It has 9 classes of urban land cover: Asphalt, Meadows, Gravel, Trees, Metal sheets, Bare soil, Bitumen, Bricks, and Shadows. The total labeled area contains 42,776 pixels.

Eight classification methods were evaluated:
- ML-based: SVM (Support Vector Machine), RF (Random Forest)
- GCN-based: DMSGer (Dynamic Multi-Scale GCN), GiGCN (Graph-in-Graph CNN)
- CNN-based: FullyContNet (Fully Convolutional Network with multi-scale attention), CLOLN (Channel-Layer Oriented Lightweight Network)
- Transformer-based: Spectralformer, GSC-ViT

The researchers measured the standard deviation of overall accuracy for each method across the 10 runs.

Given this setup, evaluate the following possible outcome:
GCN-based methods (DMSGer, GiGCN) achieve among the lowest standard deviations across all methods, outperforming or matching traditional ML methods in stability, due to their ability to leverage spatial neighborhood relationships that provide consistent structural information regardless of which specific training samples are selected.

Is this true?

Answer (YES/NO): YES